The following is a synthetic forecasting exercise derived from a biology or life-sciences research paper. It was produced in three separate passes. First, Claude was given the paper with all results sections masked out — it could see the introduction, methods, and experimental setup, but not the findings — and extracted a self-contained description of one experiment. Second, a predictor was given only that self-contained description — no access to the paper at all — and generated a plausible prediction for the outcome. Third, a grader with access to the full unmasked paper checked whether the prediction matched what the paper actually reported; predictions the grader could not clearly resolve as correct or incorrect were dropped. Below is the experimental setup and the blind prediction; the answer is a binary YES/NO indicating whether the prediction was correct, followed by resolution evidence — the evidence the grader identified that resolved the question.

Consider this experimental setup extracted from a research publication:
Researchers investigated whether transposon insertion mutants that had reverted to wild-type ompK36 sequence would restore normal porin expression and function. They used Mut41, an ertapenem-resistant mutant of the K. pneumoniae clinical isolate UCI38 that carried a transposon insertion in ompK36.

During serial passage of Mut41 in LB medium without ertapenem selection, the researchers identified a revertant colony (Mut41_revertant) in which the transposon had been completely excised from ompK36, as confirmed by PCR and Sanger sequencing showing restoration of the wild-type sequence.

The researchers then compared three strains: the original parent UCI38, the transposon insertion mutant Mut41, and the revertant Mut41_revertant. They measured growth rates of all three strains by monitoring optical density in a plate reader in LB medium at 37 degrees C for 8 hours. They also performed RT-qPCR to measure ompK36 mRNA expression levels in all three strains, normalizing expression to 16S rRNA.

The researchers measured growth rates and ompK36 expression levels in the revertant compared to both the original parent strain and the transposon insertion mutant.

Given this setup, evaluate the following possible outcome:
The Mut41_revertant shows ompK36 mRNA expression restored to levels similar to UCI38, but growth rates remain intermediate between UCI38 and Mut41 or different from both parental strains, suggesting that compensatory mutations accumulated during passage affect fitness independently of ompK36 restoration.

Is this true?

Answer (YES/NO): NO